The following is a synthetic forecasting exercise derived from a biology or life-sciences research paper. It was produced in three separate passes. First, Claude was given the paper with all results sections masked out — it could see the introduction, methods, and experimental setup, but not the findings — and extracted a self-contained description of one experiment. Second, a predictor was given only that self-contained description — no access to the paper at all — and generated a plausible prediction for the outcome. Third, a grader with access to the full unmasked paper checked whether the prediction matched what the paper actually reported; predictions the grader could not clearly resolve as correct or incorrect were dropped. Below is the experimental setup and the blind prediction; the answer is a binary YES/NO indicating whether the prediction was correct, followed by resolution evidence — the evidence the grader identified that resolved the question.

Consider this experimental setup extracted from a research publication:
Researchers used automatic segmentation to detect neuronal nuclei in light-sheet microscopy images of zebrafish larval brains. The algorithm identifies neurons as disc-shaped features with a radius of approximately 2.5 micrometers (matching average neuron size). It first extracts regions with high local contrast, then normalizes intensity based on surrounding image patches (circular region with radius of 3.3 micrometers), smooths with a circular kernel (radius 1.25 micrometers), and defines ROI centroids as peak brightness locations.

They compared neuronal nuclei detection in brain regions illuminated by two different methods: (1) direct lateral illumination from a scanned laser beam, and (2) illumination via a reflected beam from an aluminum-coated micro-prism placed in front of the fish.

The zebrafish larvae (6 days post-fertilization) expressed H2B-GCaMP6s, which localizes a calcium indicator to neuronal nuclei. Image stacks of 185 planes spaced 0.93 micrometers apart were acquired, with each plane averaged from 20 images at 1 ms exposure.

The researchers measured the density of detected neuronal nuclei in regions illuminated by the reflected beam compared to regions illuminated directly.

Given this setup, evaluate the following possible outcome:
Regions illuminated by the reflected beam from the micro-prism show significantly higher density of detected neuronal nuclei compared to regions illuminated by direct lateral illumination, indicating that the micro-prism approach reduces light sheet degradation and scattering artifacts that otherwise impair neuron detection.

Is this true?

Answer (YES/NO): NO